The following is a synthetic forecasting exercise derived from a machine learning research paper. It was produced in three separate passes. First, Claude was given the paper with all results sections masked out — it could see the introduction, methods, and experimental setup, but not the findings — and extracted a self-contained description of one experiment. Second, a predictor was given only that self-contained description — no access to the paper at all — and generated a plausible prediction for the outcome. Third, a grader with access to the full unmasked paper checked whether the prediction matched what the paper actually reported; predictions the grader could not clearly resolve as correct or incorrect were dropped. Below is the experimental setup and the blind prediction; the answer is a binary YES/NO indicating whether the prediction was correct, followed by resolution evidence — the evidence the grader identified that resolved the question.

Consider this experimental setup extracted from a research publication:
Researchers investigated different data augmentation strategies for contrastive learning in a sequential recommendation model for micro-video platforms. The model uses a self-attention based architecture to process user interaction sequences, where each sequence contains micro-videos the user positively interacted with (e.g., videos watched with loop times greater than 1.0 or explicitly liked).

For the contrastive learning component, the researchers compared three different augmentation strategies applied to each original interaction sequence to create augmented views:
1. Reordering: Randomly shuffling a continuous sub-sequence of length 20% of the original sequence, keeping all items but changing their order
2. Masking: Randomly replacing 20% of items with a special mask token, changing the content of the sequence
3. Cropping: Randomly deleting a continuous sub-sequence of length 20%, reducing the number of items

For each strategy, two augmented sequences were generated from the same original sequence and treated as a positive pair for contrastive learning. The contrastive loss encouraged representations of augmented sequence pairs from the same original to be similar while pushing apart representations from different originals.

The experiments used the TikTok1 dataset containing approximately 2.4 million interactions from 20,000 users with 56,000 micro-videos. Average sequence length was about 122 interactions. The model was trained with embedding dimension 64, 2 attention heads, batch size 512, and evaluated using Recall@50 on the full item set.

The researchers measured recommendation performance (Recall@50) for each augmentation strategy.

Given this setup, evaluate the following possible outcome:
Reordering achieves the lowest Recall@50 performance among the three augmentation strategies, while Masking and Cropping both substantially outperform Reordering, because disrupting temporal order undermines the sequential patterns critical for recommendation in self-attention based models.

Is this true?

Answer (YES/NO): NO